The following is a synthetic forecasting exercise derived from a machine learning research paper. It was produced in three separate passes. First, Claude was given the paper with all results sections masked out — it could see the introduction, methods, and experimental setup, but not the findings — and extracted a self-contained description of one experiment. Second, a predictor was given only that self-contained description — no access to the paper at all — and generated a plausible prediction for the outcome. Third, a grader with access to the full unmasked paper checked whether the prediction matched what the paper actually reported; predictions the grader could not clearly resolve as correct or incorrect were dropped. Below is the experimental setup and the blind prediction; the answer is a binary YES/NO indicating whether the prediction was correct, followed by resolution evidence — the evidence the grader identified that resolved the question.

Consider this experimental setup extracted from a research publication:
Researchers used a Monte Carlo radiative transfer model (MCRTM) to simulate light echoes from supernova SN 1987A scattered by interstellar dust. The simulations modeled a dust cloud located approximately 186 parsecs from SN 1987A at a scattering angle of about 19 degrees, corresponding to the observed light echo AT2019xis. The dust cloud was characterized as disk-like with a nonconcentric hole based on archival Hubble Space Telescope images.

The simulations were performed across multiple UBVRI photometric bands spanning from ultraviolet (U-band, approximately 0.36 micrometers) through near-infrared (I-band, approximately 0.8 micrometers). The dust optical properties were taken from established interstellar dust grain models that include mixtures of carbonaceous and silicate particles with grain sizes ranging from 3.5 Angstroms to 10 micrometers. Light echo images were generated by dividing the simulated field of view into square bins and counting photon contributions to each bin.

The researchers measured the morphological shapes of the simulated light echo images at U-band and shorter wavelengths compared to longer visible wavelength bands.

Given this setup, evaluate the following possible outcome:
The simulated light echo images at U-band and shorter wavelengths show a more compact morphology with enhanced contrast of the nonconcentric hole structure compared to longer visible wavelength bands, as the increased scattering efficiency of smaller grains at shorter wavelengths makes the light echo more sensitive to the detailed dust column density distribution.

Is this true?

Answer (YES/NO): NO